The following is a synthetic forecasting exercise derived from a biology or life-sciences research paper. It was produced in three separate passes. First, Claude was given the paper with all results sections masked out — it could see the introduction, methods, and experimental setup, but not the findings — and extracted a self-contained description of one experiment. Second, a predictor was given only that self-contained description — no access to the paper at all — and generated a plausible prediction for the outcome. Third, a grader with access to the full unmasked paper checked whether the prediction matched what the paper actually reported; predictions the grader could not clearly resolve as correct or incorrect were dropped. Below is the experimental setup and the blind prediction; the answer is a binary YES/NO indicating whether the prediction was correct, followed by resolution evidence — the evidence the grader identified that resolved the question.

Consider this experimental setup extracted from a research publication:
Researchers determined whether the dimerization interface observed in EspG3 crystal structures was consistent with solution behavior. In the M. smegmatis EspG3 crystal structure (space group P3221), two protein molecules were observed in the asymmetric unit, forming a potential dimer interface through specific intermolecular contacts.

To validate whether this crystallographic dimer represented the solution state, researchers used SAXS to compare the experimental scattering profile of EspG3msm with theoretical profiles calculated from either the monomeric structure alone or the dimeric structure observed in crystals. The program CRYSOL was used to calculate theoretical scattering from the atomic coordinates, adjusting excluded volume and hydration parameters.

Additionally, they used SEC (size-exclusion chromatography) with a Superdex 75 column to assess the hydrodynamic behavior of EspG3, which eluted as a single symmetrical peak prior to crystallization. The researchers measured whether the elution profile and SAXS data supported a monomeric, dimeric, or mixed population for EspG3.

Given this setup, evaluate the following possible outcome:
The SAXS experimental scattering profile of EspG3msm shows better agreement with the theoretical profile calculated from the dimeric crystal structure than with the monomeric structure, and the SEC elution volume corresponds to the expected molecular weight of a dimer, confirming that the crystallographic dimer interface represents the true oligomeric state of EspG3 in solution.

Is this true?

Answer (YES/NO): NO